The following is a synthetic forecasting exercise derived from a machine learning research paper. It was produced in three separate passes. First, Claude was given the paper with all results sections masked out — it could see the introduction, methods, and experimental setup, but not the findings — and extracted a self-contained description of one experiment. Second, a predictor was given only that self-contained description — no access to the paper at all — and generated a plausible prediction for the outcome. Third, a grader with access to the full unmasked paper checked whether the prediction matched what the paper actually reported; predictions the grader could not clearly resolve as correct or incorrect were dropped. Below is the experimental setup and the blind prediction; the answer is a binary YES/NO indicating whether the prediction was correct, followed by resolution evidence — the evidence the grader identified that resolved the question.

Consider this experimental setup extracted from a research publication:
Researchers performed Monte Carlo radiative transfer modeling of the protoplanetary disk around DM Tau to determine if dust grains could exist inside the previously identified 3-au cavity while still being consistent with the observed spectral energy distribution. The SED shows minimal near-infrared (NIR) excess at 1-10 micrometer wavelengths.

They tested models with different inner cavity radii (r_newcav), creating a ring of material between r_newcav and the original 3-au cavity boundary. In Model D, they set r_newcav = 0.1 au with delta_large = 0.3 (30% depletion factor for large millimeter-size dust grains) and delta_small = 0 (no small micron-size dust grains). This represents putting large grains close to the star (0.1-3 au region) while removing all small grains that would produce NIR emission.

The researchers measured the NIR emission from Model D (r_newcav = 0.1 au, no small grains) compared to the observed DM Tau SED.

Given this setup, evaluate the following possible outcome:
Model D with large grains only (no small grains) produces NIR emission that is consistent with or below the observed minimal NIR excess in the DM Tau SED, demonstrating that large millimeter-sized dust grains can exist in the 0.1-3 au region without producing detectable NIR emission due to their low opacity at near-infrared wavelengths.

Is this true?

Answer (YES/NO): NO